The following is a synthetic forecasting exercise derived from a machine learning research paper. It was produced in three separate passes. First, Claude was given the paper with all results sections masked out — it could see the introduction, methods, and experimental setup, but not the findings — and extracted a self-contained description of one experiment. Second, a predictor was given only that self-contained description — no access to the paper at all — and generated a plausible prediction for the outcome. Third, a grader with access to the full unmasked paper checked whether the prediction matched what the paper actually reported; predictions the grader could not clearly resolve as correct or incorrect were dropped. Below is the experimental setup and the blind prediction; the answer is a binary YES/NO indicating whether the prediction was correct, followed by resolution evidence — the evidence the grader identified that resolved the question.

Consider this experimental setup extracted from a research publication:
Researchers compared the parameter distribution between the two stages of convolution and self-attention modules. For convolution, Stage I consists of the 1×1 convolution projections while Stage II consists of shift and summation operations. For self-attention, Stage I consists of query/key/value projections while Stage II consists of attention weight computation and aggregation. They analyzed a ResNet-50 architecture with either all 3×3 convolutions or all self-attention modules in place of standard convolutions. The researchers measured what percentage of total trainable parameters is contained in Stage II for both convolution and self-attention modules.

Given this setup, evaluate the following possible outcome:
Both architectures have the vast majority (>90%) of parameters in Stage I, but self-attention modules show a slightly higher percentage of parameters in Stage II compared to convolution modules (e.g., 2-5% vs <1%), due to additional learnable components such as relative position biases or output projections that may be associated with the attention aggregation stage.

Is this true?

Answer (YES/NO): NO